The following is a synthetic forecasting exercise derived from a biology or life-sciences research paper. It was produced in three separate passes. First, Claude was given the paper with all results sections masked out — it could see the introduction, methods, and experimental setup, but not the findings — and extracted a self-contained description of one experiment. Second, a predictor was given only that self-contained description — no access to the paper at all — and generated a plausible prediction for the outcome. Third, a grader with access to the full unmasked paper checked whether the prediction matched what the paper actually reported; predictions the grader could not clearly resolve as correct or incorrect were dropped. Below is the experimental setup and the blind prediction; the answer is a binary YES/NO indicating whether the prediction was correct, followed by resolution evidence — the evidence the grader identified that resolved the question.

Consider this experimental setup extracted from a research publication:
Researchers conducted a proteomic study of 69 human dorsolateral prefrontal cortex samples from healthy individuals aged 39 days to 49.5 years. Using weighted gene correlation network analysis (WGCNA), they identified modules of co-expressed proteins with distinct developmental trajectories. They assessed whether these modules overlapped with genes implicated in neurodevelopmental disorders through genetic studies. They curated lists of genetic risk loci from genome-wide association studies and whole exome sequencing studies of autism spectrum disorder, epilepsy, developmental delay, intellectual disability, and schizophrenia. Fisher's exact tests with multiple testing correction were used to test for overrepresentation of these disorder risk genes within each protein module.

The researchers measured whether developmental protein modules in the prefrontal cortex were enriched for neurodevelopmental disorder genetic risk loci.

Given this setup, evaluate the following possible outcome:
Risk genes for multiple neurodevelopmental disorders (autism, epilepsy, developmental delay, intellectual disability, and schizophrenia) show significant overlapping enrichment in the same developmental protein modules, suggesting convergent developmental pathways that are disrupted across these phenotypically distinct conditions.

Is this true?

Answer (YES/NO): NO